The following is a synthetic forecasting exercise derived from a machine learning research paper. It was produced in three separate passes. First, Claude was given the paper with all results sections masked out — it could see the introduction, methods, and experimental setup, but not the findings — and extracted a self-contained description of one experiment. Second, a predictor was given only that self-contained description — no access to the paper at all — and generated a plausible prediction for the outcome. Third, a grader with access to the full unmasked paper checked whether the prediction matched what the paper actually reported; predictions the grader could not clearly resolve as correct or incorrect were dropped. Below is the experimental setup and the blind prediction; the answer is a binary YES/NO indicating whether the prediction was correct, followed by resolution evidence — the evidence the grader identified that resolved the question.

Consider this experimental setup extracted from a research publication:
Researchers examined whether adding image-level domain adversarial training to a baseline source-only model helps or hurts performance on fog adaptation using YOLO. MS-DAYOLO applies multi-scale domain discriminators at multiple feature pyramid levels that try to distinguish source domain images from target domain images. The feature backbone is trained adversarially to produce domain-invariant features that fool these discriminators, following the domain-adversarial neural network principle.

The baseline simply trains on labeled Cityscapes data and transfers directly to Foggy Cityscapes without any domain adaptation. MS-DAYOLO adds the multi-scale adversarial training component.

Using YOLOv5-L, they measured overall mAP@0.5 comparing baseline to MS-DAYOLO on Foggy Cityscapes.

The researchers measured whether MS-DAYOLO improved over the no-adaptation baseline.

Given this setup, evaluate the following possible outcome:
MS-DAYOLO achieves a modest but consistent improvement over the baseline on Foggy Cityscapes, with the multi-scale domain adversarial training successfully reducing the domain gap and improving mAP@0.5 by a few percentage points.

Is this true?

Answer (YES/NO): NO